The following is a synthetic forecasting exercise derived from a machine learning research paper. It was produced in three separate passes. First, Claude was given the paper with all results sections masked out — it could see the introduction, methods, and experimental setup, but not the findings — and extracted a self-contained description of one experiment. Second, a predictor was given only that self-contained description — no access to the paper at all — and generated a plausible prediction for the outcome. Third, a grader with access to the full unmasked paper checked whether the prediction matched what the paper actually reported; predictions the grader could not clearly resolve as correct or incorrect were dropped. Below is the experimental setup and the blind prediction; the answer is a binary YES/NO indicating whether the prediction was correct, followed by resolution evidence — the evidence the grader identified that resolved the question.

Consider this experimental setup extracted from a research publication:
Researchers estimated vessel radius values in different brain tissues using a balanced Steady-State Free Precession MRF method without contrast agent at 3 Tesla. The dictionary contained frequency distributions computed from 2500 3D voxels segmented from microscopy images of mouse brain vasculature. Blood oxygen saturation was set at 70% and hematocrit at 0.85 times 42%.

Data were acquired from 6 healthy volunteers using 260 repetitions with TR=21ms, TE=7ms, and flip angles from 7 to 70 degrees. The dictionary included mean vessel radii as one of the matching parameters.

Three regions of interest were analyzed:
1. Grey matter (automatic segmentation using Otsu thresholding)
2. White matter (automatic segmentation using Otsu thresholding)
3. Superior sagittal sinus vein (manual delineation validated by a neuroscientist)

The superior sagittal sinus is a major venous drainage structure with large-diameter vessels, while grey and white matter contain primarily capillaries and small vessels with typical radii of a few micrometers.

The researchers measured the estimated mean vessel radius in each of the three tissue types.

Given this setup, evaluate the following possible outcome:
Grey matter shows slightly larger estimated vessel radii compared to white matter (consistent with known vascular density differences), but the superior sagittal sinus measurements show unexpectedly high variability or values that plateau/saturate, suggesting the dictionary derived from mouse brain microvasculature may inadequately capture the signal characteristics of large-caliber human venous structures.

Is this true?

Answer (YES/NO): NO